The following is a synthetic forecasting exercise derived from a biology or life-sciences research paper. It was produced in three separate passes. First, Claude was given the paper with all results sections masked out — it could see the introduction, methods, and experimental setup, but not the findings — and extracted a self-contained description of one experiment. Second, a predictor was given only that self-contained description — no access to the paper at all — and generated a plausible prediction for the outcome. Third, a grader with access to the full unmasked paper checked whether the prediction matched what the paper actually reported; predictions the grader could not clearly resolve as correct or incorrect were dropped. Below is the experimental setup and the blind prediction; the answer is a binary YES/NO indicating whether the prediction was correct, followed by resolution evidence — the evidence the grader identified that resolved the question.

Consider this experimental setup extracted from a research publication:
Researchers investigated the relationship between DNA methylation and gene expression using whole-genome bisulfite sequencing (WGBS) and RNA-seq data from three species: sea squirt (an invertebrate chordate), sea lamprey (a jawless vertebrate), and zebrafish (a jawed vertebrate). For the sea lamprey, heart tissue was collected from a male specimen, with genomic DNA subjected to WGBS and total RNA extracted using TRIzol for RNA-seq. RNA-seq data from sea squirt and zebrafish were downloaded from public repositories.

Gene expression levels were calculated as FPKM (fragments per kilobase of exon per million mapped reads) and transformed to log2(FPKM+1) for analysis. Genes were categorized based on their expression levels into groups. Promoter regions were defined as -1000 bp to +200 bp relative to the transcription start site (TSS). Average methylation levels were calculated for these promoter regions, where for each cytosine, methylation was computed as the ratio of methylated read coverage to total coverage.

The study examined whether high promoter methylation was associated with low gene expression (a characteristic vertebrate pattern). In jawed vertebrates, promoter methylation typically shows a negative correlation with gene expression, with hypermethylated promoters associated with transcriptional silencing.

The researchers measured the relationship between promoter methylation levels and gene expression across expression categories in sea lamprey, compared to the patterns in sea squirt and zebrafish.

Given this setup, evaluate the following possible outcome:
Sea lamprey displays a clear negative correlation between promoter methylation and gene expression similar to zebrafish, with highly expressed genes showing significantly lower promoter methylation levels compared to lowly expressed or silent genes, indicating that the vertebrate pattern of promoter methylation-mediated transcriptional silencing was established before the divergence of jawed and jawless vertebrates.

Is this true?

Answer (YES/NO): NO